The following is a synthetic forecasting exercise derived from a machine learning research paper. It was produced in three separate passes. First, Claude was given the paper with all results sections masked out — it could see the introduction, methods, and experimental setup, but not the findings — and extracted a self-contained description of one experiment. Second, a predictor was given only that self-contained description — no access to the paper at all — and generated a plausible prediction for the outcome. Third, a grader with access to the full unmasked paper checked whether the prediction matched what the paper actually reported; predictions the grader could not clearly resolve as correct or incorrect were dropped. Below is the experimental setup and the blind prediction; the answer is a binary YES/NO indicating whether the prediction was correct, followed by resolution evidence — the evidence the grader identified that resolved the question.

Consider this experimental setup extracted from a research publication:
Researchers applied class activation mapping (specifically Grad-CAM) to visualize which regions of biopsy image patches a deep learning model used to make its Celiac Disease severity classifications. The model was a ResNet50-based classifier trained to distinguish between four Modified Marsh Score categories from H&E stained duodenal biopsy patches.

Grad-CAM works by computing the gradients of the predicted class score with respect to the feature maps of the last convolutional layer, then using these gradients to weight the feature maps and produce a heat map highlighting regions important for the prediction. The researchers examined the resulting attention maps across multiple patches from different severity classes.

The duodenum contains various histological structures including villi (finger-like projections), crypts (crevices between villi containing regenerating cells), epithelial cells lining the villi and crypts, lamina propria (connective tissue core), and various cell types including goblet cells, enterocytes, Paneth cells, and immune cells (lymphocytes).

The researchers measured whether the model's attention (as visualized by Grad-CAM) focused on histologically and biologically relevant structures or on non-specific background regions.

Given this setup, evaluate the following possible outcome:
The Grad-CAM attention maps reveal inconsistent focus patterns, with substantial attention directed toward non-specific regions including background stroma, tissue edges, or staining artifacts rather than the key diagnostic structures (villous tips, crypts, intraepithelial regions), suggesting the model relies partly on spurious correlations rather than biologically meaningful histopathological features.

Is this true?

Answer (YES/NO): NO